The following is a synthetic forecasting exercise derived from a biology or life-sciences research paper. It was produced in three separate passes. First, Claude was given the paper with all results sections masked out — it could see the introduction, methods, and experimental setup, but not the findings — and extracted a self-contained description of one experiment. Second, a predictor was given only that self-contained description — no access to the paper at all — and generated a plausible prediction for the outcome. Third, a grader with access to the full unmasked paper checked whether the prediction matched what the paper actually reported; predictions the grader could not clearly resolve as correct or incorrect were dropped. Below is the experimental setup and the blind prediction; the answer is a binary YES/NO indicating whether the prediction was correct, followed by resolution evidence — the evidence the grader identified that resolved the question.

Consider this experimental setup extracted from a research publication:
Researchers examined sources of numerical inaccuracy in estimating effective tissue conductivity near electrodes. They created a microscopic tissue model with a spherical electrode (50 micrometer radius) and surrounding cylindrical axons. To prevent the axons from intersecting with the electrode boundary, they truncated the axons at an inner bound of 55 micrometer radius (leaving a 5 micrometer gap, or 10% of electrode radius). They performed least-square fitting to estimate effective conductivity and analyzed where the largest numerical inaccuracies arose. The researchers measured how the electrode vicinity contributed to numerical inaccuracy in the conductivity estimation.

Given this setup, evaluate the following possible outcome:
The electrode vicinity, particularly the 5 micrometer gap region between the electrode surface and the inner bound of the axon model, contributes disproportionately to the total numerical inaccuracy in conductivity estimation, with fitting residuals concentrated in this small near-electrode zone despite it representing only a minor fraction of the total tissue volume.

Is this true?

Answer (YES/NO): YES